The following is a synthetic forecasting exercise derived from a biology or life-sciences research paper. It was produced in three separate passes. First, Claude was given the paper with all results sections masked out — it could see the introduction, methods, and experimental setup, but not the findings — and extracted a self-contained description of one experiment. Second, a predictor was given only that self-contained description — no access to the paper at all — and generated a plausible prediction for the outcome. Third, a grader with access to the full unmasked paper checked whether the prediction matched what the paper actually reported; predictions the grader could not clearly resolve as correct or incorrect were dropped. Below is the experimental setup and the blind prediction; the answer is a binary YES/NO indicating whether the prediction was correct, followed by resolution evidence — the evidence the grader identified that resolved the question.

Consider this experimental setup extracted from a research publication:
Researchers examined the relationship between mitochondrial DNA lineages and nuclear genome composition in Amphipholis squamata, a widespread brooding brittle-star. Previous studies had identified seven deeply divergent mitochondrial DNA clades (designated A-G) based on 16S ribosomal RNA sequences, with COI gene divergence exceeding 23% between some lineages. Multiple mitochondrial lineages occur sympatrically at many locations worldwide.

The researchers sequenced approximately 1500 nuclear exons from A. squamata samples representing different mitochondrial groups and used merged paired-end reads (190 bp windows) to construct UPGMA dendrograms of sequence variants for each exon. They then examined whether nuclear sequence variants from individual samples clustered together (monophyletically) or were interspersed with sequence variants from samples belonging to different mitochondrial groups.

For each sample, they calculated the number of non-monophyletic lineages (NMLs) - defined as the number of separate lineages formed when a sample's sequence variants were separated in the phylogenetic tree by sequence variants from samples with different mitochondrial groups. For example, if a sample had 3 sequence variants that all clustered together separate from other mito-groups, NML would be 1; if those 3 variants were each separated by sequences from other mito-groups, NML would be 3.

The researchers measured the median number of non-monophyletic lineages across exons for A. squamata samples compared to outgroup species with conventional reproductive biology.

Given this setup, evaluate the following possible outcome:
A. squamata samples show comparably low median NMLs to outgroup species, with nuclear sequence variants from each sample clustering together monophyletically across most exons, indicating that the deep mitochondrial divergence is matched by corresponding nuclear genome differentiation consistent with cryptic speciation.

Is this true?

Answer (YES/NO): NO